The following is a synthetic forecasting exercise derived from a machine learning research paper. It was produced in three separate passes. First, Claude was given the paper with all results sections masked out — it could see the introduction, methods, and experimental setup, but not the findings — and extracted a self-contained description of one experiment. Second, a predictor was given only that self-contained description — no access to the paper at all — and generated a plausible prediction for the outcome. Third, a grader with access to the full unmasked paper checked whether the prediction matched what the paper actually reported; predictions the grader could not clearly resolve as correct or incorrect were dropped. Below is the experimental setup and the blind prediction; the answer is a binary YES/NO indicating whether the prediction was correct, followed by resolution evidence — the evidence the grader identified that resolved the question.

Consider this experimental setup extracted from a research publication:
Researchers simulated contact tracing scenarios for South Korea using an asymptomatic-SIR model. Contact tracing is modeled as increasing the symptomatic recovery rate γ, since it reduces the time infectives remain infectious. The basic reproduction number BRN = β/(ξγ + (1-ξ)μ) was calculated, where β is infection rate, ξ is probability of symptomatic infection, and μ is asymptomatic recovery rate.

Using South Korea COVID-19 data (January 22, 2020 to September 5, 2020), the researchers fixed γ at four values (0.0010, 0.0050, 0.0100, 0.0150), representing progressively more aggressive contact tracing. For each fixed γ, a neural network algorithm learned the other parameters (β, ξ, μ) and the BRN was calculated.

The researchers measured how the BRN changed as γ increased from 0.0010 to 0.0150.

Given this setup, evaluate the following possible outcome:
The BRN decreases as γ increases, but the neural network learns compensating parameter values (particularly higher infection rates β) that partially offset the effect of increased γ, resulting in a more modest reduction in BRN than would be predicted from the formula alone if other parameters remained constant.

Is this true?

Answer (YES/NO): NO